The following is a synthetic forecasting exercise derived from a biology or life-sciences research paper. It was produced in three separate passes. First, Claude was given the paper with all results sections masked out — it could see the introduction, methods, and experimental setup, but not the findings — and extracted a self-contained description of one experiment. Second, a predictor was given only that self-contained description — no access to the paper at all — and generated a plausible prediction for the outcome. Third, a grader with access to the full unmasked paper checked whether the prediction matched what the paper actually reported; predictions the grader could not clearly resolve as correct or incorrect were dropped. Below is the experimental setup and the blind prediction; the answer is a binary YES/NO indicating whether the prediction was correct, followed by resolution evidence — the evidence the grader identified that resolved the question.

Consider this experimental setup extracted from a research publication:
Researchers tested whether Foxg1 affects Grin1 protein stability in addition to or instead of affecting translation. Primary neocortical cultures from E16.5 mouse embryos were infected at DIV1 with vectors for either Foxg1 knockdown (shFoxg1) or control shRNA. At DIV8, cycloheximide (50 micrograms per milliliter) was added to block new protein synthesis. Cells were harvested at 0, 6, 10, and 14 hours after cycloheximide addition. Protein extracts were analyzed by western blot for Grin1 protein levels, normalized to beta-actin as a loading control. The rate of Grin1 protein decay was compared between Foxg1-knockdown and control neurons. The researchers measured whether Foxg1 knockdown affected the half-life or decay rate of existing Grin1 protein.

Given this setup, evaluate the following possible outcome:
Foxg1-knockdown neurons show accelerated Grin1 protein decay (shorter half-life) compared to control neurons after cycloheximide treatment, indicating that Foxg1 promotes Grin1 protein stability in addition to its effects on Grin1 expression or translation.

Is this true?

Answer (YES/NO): NO